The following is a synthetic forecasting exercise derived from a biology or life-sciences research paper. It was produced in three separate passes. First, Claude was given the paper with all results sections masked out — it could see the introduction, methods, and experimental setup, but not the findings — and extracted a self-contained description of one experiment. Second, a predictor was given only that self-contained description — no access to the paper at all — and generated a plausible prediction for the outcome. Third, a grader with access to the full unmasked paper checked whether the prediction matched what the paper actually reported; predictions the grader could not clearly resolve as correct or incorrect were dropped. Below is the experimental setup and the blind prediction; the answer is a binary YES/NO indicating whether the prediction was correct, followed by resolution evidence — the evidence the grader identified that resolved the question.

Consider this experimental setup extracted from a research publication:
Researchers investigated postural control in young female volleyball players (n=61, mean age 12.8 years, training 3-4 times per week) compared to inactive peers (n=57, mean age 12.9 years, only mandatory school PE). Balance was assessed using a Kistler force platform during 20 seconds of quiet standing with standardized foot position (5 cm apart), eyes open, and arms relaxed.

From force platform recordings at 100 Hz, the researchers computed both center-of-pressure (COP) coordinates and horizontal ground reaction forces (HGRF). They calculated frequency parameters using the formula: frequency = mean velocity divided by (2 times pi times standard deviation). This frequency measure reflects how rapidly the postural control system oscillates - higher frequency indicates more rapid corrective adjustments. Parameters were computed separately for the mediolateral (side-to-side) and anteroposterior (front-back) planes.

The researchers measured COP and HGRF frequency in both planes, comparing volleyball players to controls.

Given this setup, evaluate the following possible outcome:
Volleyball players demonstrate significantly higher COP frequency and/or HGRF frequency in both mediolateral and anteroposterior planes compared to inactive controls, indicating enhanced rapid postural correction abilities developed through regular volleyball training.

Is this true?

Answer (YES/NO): NO